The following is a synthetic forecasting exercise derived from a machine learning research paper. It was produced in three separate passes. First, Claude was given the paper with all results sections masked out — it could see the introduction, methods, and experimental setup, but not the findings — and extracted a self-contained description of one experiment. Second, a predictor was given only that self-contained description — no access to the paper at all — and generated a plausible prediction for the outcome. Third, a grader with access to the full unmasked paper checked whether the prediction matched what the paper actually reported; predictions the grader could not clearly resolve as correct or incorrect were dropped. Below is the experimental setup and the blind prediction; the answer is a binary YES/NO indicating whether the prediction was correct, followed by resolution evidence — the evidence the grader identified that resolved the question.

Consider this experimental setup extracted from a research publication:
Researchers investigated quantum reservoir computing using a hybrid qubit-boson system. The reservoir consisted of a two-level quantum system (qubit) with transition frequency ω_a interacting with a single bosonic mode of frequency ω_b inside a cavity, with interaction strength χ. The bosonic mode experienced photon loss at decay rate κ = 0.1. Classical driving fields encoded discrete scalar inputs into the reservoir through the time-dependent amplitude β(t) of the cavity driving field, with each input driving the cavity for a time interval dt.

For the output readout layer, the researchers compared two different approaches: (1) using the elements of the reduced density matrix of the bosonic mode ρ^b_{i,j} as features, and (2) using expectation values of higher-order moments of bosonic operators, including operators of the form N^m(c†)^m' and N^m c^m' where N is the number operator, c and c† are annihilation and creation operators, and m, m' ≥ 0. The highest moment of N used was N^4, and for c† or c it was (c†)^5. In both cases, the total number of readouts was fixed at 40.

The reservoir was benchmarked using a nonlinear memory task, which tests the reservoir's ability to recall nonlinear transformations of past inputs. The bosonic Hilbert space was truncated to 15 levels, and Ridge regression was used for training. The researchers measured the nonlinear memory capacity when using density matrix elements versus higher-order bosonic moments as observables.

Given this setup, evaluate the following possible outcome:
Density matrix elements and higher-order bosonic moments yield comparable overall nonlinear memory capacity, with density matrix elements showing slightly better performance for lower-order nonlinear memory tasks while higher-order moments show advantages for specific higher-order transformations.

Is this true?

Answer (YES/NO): NO